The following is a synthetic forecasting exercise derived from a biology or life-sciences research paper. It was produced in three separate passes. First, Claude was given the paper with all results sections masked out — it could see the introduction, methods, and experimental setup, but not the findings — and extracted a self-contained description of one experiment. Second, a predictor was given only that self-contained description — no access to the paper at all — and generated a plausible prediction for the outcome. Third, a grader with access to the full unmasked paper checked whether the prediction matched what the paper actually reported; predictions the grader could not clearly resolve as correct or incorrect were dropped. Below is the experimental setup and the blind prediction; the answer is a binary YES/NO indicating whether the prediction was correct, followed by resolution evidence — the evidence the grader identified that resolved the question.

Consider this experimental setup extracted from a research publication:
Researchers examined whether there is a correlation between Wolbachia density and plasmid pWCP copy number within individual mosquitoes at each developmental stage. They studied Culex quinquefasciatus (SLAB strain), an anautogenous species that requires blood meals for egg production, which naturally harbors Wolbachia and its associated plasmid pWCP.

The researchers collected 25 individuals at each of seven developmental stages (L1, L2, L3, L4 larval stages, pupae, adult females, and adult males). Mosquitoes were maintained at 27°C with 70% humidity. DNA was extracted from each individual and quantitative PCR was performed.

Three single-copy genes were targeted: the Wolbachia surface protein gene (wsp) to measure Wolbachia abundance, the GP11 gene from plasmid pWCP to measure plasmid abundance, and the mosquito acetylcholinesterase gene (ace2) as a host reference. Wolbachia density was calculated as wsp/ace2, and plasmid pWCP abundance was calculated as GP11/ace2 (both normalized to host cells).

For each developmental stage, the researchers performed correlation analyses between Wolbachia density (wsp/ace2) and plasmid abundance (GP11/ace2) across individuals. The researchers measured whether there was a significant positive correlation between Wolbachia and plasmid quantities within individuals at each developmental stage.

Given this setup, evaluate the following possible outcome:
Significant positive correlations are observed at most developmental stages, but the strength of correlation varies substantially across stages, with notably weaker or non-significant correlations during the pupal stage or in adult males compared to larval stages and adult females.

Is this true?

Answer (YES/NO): NO